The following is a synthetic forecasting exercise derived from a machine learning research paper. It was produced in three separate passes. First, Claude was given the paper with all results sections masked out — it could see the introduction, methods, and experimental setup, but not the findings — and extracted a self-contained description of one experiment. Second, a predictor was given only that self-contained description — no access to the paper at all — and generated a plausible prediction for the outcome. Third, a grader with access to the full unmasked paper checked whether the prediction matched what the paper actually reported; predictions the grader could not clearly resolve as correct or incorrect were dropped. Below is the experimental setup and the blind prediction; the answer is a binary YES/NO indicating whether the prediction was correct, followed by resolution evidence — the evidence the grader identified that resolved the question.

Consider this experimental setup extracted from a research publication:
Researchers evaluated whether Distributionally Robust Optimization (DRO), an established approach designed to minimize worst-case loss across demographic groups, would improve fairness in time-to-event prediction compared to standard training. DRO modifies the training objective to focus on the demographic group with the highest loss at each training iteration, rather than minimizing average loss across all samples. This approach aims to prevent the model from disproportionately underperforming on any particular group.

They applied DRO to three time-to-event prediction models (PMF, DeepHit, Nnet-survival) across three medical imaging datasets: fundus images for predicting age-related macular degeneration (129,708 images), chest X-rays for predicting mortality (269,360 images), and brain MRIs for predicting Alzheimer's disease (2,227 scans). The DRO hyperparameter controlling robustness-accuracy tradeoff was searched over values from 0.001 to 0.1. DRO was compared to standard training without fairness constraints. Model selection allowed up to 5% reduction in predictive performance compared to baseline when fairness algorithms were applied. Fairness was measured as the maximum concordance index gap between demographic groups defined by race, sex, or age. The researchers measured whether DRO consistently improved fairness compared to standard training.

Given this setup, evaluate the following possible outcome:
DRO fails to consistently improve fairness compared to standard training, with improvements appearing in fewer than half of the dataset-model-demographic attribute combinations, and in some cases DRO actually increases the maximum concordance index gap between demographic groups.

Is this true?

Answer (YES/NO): NO